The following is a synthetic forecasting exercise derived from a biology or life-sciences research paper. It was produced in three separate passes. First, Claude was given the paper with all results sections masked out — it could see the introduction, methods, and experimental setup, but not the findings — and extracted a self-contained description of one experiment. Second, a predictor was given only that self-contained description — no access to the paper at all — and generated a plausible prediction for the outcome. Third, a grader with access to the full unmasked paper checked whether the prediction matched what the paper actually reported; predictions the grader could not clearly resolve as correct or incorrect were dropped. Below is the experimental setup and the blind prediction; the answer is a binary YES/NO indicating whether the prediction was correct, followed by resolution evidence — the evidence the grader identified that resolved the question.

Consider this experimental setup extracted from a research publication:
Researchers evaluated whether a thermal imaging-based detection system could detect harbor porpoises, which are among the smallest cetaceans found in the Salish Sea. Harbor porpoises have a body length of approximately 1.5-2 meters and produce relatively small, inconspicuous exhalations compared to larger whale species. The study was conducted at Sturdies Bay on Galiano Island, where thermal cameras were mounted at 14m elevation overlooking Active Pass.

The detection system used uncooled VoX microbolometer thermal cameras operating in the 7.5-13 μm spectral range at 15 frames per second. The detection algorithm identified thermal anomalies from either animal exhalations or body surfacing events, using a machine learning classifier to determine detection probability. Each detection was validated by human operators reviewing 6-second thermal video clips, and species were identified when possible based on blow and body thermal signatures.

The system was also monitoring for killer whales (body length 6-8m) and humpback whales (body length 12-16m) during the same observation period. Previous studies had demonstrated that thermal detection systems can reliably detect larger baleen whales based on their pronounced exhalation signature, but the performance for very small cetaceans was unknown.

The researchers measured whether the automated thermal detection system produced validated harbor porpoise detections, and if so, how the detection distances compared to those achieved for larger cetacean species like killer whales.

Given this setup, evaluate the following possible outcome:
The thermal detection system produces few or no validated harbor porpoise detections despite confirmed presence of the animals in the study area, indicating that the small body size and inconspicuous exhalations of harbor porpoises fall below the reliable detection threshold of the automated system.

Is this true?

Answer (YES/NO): NO